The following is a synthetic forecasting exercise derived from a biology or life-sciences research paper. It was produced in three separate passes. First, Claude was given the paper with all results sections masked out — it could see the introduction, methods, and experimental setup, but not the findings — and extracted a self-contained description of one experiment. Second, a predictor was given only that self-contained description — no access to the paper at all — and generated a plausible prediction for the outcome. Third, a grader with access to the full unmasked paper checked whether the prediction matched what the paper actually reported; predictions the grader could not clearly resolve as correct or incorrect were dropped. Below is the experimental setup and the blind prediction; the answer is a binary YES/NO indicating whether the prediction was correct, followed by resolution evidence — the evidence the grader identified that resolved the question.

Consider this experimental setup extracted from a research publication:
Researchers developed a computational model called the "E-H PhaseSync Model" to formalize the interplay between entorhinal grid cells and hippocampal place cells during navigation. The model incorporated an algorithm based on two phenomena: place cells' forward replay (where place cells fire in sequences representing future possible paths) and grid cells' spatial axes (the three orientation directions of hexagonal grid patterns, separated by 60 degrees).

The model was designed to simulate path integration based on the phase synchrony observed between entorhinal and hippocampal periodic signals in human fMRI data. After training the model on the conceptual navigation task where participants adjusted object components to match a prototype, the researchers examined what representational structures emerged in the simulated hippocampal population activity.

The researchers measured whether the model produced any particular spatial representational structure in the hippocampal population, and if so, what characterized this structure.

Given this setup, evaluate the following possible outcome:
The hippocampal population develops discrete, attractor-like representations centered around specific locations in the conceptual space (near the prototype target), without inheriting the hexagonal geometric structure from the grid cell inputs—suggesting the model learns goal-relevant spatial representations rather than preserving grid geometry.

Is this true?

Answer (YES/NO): NO